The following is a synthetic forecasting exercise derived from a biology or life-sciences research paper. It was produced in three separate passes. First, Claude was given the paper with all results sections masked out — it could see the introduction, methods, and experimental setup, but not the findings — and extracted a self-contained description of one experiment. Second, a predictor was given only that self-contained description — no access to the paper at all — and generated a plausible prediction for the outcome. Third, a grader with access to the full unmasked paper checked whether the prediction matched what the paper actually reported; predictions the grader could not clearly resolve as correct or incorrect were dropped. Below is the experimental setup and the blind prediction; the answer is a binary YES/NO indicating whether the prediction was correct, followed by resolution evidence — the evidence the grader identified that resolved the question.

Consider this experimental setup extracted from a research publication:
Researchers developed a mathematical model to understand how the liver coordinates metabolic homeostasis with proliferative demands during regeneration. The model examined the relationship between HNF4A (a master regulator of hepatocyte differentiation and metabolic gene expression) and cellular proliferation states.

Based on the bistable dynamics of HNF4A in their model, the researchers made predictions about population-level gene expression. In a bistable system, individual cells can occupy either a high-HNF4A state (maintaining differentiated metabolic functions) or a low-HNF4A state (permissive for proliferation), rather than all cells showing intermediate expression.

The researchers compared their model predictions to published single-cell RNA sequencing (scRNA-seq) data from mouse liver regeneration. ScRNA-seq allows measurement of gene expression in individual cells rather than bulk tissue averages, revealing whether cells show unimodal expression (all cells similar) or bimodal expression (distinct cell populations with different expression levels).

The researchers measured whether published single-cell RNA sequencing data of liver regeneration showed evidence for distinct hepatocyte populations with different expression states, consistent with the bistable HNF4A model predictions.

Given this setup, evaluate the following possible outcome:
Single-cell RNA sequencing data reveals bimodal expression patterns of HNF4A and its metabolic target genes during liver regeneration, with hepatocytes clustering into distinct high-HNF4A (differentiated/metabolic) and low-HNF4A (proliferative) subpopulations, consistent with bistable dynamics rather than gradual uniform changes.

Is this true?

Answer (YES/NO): YES